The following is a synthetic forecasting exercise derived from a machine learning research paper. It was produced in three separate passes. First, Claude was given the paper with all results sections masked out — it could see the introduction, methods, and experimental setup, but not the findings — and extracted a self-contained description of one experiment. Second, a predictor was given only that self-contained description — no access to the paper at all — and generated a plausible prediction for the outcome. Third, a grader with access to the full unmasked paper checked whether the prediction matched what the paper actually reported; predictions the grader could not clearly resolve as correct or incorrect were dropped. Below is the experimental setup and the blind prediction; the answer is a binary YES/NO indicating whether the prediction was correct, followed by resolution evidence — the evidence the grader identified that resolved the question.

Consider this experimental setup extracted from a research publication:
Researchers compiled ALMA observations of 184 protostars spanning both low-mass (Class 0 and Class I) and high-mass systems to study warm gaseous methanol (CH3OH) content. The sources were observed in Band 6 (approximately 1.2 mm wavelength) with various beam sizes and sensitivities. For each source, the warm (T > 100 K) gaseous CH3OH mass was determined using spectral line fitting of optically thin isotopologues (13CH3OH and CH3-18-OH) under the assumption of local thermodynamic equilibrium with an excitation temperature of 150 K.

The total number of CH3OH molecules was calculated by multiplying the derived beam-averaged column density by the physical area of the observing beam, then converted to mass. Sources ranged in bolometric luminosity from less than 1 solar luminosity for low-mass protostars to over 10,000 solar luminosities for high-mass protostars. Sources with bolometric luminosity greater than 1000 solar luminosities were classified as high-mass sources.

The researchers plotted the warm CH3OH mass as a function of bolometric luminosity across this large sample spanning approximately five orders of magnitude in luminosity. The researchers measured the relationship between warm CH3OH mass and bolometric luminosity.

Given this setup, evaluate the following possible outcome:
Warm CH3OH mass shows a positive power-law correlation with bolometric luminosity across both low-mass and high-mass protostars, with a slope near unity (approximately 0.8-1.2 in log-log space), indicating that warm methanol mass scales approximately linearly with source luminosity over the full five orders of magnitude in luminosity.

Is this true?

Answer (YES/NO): NO